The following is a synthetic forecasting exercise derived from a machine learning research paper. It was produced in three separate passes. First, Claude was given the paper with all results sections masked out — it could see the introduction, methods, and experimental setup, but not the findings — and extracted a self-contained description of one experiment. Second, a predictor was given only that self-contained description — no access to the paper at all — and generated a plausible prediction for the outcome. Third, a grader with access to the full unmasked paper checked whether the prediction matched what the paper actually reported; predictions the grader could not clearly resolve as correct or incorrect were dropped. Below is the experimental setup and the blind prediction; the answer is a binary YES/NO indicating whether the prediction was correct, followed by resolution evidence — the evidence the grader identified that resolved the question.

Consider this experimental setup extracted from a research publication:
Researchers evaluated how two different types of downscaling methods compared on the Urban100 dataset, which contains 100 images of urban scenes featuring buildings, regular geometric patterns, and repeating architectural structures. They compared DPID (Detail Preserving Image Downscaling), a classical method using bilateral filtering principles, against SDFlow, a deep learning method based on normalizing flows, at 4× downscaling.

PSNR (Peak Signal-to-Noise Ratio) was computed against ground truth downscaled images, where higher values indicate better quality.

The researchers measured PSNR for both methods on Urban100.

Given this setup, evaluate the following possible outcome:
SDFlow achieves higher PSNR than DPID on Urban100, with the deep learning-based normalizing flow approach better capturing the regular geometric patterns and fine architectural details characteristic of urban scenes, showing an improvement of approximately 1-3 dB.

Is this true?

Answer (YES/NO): NO